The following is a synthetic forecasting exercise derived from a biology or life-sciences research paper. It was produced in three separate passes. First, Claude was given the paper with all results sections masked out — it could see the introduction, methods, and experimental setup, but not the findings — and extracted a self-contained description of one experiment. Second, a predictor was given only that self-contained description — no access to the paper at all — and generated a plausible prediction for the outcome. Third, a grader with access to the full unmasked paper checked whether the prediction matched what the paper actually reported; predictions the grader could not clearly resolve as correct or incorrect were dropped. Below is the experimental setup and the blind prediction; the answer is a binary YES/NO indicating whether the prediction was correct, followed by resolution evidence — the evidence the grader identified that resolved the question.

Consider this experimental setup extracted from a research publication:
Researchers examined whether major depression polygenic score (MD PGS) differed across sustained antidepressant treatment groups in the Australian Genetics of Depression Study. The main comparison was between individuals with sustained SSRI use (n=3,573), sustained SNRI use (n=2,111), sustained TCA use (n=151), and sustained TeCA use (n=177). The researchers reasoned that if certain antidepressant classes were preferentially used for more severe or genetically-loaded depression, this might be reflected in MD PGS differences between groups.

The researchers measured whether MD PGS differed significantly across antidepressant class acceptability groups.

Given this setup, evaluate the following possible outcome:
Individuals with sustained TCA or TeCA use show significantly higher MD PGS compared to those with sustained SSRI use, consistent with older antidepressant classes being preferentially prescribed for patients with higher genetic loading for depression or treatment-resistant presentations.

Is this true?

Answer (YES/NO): NO